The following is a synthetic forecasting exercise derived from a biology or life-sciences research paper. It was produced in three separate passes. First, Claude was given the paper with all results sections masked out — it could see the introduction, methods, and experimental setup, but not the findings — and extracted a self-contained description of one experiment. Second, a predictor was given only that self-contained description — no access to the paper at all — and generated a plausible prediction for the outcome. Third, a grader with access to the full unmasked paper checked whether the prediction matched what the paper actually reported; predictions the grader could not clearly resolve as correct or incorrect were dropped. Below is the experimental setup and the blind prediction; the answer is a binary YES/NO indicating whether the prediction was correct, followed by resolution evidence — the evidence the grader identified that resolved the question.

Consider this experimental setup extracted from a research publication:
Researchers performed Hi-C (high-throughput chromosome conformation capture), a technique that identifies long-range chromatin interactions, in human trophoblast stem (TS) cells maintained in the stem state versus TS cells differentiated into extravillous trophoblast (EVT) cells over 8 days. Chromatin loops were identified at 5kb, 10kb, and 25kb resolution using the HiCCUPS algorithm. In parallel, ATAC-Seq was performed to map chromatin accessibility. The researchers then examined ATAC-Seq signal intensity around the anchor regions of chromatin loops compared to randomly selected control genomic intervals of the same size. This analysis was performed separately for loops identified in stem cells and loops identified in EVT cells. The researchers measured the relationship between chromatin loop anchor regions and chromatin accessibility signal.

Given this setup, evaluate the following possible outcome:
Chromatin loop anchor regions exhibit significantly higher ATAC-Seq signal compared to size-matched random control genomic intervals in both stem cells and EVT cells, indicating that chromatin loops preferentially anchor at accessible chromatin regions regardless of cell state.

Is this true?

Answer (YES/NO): YES